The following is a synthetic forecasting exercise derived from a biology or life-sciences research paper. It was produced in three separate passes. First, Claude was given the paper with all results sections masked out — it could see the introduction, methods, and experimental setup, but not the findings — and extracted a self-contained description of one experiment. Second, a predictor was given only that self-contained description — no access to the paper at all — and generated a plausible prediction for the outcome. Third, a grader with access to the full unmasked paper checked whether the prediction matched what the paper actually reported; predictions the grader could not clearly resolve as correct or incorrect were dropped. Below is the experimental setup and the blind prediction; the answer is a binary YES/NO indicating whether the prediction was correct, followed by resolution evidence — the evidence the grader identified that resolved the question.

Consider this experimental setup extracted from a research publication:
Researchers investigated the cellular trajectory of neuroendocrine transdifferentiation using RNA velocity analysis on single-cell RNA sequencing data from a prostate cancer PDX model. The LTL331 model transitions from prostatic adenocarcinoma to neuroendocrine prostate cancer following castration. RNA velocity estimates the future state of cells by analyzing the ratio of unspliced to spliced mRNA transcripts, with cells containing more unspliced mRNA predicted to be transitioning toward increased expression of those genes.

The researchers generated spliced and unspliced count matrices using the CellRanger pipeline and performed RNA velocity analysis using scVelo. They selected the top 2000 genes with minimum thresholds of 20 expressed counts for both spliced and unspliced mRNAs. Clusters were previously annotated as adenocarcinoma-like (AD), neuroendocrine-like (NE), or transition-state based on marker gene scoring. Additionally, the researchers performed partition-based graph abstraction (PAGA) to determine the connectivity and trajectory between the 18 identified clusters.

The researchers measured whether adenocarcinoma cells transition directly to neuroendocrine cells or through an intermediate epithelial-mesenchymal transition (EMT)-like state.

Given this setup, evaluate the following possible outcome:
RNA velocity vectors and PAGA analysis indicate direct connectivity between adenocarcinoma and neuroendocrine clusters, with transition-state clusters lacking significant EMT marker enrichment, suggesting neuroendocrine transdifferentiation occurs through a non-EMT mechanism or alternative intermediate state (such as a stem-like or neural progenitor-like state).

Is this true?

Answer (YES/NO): NO